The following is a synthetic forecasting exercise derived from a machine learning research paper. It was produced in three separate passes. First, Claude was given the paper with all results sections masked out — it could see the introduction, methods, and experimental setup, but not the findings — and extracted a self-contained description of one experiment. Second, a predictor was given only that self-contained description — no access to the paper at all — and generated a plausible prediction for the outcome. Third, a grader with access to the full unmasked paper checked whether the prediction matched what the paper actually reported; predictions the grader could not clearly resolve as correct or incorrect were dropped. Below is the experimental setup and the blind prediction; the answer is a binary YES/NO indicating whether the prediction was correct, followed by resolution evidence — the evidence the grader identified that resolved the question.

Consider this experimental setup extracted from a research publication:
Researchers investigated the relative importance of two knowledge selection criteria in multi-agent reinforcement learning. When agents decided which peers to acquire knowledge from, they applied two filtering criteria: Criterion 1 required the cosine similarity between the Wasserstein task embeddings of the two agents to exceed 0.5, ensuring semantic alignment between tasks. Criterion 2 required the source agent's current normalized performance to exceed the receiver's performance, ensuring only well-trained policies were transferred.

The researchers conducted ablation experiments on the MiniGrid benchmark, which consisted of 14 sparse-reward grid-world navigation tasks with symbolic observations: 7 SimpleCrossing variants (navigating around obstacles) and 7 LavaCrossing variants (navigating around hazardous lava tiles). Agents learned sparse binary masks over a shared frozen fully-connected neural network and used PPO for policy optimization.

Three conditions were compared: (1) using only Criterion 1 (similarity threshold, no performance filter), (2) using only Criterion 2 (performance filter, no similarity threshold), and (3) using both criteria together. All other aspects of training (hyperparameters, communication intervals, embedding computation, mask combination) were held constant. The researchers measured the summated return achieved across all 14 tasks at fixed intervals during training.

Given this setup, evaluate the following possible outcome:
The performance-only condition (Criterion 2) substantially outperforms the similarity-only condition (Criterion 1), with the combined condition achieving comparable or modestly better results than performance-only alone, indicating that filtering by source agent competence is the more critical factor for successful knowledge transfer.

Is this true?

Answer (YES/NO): NO